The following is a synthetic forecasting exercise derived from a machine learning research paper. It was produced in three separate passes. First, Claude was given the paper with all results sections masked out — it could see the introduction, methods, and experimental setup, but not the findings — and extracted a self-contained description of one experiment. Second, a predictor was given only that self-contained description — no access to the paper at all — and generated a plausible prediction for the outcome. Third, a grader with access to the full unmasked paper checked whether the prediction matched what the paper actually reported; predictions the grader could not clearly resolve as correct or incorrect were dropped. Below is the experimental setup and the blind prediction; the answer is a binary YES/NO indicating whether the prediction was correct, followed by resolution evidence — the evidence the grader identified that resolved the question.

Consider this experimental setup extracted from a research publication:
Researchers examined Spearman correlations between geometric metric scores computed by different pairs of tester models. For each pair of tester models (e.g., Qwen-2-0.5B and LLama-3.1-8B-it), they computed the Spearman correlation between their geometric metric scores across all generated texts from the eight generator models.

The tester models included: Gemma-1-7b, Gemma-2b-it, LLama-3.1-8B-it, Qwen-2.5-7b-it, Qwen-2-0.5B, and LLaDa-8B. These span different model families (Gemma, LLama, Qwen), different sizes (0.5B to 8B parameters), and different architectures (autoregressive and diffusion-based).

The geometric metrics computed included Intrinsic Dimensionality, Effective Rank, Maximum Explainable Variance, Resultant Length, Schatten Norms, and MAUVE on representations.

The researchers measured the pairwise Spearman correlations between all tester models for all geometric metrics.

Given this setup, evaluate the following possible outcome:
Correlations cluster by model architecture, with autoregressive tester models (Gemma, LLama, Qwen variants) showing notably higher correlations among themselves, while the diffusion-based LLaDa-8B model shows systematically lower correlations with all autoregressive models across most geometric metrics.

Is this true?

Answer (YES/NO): NO